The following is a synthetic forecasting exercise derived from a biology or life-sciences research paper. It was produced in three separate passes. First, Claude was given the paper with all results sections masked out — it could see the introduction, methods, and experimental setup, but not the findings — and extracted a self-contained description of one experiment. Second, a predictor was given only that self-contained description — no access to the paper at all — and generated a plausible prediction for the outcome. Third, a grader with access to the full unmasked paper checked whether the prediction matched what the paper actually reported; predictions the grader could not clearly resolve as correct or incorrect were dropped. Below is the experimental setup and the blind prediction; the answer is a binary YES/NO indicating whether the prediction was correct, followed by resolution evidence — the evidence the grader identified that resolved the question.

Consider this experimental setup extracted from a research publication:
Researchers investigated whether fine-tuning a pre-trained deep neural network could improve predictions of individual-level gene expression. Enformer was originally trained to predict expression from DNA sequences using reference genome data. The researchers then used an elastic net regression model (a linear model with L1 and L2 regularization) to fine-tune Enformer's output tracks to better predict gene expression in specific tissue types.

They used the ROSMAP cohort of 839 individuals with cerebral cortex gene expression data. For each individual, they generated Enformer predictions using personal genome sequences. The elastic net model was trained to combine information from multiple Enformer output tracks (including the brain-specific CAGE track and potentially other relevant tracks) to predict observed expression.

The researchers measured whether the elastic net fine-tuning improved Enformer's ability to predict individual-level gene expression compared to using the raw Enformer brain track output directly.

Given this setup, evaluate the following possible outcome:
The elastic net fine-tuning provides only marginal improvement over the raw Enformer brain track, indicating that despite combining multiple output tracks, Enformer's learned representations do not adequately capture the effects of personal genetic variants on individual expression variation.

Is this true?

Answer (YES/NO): YES